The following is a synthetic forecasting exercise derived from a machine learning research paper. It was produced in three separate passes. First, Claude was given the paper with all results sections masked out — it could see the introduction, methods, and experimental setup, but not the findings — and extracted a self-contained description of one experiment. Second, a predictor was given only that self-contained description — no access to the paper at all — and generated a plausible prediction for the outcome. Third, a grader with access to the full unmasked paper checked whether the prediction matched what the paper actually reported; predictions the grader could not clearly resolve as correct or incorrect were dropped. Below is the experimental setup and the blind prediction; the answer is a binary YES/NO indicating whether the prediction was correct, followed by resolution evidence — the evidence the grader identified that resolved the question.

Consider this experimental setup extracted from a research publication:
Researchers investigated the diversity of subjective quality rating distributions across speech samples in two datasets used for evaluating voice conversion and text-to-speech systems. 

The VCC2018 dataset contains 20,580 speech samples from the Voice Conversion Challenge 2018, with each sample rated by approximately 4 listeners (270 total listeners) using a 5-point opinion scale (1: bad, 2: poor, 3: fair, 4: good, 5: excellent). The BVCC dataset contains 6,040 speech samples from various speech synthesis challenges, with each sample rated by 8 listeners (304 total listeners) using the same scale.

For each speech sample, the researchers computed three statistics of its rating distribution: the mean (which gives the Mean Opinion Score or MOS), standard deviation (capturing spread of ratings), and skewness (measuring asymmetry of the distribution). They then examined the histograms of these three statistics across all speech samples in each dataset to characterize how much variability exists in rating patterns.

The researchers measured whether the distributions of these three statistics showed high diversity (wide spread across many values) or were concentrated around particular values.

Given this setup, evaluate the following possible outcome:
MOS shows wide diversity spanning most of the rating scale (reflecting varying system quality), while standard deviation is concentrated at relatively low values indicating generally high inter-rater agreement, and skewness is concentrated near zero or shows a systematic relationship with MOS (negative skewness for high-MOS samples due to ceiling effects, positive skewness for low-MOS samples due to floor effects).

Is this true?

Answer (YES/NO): NO